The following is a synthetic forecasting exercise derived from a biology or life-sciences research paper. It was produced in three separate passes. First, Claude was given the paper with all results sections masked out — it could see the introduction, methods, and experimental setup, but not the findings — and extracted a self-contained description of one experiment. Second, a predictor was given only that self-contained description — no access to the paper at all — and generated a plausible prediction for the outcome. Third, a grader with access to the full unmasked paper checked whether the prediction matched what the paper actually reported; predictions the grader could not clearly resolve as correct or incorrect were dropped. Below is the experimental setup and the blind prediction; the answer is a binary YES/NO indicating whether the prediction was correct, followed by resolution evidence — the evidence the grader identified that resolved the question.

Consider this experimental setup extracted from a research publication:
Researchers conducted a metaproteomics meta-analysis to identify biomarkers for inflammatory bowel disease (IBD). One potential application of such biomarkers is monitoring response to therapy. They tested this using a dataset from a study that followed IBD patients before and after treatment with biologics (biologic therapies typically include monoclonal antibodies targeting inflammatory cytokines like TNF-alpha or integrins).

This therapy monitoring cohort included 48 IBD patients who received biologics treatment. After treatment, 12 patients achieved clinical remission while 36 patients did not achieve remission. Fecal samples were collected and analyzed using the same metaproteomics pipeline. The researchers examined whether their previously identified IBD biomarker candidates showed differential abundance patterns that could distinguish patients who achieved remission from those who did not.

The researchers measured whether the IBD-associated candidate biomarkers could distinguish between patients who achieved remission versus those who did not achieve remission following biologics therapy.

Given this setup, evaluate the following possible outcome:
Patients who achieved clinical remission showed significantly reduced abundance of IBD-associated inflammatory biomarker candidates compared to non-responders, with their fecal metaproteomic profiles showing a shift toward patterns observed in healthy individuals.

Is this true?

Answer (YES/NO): NO